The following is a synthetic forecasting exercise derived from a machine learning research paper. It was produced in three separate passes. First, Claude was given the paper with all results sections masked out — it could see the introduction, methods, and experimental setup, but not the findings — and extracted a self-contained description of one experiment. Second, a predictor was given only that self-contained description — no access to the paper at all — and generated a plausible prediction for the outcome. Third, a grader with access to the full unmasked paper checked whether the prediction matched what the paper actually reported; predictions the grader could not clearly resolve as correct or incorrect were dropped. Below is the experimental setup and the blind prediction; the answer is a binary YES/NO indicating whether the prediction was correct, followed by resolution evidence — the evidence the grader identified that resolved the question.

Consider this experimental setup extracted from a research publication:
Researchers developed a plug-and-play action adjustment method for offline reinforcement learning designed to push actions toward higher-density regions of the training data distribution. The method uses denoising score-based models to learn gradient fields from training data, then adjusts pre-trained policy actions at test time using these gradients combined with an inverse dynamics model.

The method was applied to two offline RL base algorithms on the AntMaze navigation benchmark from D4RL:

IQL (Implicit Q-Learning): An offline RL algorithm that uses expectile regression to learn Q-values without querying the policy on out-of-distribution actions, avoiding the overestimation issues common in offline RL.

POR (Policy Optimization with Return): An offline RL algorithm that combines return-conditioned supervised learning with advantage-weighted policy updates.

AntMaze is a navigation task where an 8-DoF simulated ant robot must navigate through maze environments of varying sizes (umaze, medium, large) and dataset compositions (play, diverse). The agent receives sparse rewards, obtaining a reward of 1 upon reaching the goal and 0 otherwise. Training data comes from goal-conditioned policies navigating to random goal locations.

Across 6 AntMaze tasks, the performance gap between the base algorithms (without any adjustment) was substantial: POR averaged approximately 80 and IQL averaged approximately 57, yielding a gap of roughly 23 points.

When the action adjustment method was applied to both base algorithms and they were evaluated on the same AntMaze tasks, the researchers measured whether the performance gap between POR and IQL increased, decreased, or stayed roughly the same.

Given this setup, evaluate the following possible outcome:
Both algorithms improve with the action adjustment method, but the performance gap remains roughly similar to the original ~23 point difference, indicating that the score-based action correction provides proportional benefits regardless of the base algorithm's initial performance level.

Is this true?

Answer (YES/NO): NO